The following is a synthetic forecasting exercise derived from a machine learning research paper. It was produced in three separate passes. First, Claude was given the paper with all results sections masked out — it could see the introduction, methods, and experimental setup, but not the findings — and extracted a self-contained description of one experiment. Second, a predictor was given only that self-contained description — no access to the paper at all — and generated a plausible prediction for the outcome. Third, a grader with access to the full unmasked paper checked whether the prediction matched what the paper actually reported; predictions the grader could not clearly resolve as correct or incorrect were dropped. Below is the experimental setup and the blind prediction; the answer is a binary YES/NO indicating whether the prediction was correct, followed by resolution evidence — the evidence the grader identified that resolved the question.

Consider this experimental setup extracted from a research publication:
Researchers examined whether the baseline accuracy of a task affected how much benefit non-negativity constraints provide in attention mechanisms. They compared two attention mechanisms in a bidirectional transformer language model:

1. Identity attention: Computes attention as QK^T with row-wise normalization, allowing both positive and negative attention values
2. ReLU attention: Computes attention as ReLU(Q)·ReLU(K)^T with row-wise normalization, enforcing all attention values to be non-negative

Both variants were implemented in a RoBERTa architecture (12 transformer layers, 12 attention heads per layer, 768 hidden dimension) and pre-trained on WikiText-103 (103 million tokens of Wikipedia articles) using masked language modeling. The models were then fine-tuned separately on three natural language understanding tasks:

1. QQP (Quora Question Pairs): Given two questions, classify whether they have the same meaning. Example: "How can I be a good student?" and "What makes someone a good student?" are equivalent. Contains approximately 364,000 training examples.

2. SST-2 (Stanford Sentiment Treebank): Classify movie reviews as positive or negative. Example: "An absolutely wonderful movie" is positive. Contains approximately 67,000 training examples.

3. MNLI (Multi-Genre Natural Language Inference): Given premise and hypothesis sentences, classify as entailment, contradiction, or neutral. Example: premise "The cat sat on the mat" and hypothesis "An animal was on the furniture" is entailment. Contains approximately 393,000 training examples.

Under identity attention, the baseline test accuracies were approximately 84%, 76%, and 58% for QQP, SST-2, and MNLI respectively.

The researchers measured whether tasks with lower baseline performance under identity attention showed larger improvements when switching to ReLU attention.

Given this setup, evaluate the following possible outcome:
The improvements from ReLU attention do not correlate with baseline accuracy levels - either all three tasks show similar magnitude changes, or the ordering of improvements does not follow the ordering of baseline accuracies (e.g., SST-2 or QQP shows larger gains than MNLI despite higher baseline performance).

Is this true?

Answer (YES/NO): NO